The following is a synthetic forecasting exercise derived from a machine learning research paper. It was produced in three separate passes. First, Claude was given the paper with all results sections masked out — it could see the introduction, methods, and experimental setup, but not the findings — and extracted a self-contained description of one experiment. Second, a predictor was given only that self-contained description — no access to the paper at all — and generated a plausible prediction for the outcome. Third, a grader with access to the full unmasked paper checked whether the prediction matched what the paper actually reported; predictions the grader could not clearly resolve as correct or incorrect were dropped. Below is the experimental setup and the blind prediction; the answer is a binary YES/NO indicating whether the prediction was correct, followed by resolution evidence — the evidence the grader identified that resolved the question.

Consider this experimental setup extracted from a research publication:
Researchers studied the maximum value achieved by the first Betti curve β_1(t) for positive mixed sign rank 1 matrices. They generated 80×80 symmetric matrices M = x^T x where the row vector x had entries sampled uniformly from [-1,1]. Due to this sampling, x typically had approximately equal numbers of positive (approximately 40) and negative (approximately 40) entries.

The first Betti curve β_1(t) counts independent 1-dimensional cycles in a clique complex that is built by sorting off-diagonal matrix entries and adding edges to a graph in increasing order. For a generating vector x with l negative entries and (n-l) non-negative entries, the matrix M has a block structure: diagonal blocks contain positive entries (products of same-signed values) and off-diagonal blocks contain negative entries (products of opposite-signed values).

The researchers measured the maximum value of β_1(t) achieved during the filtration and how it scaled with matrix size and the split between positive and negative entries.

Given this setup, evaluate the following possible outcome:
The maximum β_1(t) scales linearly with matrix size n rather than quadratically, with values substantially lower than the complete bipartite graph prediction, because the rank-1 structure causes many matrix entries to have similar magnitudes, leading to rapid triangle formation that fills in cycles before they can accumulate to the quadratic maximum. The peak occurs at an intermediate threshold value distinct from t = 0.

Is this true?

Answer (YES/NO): NO